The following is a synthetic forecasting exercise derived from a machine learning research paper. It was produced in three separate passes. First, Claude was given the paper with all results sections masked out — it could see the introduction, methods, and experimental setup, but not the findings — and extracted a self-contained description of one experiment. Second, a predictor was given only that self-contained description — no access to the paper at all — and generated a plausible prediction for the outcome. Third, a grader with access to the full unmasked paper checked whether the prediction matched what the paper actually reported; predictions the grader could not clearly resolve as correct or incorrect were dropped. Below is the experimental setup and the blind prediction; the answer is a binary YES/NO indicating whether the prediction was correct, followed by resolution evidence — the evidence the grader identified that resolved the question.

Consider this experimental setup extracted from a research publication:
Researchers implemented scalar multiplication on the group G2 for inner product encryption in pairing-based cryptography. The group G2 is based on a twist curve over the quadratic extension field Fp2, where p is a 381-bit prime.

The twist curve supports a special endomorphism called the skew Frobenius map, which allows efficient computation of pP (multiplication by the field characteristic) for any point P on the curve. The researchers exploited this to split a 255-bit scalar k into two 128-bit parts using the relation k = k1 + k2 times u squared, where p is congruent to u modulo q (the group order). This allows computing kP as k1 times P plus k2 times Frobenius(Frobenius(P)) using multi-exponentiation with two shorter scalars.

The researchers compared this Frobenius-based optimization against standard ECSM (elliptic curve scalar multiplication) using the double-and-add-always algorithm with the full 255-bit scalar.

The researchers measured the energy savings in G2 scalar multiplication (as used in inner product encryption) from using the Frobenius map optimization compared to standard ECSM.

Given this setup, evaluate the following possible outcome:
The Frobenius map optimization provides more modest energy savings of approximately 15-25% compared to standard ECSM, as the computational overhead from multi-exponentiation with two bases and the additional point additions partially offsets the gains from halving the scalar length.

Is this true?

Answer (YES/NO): NO